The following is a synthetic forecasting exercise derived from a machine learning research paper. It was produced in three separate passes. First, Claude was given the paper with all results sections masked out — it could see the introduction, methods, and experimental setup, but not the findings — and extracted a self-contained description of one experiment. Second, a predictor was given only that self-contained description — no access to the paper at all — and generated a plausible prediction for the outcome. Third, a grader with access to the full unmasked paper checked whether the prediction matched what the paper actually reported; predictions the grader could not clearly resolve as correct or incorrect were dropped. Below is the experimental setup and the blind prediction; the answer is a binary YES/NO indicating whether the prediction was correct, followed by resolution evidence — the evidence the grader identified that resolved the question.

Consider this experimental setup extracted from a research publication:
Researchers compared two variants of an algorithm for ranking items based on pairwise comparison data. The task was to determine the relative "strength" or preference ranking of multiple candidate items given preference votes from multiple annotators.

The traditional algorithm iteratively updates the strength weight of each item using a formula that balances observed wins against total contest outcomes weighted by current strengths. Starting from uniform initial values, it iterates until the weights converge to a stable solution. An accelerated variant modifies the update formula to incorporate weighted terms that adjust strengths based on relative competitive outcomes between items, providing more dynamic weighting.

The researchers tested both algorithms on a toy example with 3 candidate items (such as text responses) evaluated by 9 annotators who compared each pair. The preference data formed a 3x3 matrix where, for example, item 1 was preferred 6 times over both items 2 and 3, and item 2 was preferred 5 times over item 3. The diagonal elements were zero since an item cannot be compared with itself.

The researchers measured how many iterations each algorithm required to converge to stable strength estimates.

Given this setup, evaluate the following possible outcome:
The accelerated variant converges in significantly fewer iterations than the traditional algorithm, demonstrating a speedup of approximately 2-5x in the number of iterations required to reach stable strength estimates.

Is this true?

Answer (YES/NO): YES